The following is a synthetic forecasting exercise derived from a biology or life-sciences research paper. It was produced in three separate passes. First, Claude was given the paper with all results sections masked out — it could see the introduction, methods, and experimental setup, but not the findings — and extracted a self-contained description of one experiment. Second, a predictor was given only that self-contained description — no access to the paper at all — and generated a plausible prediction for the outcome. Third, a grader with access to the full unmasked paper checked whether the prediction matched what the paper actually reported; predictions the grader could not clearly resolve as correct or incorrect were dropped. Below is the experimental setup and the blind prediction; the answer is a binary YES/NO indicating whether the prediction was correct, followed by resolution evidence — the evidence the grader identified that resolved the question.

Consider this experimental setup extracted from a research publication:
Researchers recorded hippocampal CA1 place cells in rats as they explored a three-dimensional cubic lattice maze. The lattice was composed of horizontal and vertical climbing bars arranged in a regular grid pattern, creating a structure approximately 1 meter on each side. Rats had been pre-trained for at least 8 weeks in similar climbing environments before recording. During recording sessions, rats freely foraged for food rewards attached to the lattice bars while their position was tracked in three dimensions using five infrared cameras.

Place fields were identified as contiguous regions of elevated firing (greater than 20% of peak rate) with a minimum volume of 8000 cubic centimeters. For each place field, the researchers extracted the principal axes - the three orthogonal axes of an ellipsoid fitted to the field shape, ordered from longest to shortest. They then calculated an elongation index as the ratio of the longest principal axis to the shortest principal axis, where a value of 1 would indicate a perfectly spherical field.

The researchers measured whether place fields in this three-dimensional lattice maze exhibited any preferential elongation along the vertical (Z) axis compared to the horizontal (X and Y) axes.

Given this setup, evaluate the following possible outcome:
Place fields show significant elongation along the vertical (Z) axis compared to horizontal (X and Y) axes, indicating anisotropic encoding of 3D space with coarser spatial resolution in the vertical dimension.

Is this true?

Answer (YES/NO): YES